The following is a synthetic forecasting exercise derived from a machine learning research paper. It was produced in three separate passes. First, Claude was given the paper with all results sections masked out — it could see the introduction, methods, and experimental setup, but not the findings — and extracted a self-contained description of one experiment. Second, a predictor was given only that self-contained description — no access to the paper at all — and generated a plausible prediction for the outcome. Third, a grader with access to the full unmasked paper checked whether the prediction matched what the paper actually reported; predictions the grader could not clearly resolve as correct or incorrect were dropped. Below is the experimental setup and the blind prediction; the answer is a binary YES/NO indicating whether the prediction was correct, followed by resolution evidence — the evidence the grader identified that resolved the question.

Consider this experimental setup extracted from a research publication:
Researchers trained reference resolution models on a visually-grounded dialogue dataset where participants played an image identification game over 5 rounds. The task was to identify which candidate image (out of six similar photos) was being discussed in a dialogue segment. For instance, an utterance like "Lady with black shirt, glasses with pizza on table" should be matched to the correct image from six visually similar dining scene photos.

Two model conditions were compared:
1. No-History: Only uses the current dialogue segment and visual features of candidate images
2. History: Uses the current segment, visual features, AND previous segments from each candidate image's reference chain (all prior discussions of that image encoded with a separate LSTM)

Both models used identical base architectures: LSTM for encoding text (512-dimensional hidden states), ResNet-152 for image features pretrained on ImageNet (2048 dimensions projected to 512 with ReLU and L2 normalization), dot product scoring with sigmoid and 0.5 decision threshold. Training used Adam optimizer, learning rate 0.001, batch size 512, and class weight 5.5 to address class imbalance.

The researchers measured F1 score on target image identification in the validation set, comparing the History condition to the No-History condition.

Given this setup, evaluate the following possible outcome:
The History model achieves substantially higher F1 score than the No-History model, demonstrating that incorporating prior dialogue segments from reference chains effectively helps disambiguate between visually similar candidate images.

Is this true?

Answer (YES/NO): NO